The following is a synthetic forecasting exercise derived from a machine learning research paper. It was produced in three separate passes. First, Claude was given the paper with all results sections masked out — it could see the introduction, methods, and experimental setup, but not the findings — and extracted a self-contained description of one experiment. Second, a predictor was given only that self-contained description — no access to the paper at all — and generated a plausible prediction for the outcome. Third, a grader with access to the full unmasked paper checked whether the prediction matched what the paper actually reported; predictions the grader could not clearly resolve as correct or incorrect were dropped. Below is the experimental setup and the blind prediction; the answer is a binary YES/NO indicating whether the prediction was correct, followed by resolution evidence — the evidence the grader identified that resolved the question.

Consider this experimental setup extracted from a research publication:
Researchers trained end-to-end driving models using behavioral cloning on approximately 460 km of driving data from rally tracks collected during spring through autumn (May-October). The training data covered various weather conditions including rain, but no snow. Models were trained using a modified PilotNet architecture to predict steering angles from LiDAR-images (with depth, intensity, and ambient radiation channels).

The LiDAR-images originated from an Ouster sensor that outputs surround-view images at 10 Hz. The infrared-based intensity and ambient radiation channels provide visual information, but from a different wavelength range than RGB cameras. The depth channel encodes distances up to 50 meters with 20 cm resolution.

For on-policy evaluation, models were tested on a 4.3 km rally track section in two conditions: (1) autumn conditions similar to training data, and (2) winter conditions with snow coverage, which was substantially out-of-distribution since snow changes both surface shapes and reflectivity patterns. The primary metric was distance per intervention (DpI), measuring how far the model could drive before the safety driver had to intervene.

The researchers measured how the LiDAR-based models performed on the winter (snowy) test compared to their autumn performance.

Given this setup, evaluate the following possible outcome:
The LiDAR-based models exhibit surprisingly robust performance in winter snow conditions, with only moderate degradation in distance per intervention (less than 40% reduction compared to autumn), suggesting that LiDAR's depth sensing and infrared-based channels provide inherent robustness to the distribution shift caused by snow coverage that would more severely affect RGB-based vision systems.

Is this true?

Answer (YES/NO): NO